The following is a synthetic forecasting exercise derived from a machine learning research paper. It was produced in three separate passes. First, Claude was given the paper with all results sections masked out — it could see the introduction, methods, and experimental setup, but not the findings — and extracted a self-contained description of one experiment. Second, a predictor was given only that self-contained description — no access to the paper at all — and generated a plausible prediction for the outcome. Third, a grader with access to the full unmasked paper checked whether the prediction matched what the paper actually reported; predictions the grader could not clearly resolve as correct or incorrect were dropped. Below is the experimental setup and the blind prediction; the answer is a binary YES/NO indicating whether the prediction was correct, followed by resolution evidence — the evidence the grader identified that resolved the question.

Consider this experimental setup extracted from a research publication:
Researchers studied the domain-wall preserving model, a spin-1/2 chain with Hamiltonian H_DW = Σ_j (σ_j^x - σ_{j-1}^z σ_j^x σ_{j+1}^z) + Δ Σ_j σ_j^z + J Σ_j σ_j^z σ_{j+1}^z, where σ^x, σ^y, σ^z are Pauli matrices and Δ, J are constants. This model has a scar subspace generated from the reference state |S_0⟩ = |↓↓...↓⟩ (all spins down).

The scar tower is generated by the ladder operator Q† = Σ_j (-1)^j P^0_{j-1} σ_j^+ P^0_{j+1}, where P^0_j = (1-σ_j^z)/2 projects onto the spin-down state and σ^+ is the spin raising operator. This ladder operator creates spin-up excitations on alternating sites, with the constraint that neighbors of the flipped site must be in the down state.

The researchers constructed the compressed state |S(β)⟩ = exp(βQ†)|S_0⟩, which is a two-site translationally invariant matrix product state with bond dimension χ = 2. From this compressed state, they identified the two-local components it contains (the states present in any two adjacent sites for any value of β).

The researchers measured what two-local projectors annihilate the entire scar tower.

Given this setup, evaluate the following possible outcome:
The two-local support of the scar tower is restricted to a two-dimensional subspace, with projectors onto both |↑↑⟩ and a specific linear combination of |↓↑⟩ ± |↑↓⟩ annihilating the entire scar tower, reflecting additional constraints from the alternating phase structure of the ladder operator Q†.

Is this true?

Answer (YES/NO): NO